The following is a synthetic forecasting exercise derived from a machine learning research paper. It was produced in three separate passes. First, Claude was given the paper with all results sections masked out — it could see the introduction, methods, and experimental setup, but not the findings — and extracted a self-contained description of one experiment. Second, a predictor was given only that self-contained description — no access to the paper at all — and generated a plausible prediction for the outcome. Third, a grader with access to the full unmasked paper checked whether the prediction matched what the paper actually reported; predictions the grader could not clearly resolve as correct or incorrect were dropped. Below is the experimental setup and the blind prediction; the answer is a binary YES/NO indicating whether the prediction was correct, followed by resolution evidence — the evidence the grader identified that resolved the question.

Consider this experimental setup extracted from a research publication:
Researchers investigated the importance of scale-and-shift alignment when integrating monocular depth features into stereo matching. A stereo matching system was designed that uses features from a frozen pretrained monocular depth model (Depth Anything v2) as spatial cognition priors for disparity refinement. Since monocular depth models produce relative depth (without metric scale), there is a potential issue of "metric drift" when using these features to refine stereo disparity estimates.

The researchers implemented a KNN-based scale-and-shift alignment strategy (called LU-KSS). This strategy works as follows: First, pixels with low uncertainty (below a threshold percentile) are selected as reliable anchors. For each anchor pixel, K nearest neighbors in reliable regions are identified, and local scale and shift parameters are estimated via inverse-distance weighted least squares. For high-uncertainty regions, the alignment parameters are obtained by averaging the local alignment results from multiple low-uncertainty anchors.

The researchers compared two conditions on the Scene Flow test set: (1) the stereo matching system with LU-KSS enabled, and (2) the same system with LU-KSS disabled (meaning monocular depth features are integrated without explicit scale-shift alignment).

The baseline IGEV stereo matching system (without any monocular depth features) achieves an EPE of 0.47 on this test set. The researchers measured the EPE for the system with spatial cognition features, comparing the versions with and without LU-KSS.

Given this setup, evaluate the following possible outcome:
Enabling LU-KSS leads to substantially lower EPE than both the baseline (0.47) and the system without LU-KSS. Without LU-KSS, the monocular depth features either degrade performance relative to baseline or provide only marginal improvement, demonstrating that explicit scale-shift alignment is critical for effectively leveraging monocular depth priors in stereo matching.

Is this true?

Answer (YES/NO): YES